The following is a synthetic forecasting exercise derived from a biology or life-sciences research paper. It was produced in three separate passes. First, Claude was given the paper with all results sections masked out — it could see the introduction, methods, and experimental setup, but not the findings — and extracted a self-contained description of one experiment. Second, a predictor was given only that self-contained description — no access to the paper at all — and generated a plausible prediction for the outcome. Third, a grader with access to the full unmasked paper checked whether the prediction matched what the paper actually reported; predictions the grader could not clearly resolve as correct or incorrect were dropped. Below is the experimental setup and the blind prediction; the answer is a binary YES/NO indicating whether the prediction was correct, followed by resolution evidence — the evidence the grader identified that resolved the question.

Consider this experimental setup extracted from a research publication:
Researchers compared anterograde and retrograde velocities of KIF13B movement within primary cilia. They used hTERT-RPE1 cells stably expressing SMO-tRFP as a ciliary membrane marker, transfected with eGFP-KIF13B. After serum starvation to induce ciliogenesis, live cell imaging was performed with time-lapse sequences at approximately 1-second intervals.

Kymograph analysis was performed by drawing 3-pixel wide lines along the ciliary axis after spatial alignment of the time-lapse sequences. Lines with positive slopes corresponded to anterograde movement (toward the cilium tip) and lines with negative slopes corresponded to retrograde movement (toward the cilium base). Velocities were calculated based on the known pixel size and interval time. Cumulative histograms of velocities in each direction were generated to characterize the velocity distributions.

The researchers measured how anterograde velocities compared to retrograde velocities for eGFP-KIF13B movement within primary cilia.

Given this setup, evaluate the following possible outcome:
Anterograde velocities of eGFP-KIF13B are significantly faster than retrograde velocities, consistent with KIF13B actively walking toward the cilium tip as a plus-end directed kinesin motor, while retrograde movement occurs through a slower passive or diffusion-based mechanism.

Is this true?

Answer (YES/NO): NO